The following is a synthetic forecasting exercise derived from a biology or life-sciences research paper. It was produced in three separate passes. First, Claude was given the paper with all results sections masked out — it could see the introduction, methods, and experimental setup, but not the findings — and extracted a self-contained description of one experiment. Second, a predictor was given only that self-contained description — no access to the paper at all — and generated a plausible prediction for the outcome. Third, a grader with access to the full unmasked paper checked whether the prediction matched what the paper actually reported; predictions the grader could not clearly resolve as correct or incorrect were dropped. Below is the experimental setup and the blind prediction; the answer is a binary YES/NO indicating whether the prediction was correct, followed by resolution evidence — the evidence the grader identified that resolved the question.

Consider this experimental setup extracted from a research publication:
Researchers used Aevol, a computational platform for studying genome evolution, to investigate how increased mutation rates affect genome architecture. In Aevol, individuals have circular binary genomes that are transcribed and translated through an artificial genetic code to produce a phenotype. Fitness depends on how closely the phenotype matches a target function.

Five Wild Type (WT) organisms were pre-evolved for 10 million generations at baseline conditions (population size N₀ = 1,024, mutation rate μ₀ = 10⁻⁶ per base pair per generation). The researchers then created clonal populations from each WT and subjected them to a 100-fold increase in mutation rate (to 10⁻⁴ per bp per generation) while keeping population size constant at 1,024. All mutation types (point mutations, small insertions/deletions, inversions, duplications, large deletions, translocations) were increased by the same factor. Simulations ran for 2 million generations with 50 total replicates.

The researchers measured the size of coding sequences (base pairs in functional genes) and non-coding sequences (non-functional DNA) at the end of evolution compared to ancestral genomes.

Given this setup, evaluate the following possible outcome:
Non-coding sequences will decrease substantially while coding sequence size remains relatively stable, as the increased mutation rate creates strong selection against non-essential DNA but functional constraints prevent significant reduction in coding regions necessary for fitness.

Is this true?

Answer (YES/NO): NO